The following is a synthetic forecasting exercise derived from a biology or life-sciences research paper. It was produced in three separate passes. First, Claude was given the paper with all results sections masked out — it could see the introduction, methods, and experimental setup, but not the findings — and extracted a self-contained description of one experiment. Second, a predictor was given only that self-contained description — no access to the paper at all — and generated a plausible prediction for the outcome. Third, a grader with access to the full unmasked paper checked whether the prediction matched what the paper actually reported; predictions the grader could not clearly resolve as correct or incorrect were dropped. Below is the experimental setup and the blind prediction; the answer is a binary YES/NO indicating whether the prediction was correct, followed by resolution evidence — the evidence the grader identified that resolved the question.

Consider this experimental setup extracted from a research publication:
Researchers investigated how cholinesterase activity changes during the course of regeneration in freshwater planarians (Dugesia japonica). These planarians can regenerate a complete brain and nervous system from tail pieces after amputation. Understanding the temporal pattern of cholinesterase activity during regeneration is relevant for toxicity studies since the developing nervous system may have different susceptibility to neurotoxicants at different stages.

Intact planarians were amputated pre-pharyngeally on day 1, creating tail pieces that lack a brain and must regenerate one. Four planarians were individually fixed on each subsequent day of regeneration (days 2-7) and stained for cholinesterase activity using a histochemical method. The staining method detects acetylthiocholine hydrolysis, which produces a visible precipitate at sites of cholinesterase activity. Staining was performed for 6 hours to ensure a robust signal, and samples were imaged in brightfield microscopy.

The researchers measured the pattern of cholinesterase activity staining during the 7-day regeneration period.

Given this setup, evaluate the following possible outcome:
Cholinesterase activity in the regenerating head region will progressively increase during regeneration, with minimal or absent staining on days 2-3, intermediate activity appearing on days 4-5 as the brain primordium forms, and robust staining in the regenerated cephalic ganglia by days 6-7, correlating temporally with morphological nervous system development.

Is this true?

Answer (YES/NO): YES